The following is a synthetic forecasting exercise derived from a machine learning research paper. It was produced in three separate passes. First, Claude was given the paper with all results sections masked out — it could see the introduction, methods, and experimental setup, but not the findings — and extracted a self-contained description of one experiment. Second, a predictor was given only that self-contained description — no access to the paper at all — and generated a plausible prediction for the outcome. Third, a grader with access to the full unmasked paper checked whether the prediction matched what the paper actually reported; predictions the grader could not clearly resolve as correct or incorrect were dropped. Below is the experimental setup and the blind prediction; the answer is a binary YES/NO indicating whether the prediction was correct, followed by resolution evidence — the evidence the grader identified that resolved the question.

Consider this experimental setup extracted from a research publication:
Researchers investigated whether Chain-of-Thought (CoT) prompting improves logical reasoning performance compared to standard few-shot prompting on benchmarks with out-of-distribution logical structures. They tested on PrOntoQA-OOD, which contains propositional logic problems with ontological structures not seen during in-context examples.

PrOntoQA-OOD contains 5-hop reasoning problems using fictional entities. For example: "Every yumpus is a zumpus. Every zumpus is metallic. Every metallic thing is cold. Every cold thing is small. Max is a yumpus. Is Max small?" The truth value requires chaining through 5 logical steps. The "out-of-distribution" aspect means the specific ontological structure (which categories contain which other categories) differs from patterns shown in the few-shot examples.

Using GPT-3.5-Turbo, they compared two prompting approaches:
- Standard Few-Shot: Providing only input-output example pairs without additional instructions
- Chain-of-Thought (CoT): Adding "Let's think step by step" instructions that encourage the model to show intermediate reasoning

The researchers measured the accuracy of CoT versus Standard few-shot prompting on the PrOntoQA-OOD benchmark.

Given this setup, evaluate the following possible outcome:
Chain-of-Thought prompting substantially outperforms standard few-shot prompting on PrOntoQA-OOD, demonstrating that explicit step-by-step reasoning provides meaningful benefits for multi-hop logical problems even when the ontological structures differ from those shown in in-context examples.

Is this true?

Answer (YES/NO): YES